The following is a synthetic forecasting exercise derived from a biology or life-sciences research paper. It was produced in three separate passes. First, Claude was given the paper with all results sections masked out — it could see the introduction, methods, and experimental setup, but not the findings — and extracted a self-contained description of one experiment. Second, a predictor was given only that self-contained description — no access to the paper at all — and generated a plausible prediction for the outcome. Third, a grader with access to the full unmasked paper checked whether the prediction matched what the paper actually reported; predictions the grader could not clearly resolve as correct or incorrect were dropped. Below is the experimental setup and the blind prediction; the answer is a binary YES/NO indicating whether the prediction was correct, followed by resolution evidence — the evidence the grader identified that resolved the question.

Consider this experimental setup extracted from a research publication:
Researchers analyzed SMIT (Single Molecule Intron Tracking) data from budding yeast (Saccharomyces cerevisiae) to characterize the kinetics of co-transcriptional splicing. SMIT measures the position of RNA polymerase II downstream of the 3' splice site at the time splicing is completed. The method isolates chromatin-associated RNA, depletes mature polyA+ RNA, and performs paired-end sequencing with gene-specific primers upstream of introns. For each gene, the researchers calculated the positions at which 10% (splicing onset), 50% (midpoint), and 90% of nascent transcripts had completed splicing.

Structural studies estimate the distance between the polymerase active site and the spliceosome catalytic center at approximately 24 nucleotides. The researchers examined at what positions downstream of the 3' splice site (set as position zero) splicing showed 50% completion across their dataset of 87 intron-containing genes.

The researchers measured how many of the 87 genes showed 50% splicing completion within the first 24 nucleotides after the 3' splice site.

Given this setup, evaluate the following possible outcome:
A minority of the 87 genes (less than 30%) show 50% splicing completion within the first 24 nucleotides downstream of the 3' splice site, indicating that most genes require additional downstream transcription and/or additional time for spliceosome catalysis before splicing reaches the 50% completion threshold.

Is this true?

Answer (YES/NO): YES